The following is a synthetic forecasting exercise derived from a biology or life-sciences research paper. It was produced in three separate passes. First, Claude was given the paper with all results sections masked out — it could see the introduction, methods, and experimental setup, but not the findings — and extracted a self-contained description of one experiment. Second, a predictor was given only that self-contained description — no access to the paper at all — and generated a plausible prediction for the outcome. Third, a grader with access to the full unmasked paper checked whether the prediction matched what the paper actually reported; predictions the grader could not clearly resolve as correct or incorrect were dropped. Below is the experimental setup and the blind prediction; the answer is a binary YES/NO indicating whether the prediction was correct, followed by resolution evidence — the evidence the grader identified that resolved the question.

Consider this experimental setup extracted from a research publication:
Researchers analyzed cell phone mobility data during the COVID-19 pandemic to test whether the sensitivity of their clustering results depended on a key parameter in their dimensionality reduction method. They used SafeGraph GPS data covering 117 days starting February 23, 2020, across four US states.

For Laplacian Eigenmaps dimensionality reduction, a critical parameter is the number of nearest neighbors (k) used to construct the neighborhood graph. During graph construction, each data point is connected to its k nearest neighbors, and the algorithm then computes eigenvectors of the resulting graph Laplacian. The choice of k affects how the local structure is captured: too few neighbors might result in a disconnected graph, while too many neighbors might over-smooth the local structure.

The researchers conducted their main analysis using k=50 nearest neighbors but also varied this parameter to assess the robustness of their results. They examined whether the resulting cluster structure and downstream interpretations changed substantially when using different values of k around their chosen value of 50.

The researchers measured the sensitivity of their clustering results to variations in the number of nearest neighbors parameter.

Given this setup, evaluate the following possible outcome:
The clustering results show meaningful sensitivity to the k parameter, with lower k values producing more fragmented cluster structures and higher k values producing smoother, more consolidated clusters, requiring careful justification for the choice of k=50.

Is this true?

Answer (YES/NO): NO